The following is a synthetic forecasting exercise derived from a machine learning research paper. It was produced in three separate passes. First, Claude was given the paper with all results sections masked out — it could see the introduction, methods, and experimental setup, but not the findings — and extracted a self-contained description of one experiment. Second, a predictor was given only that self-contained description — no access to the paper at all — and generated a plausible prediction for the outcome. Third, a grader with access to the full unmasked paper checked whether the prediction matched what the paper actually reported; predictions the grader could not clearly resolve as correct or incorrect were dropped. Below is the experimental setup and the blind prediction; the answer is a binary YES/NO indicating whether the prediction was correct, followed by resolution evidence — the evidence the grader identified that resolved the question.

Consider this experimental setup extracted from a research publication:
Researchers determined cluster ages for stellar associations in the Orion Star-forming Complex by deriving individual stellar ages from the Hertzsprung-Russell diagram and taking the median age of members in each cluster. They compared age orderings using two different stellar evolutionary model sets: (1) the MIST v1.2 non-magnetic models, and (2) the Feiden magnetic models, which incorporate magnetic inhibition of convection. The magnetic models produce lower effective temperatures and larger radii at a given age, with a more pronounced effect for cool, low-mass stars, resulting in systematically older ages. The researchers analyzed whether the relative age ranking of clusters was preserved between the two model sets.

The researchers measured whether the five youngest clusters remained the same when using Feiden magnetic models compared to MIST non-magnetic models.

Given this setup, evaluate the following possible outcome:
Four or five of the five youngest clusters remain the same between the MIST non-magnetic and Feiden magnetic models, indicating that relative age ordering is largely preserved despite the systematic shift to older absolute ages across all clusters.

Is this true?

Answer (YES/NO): YES